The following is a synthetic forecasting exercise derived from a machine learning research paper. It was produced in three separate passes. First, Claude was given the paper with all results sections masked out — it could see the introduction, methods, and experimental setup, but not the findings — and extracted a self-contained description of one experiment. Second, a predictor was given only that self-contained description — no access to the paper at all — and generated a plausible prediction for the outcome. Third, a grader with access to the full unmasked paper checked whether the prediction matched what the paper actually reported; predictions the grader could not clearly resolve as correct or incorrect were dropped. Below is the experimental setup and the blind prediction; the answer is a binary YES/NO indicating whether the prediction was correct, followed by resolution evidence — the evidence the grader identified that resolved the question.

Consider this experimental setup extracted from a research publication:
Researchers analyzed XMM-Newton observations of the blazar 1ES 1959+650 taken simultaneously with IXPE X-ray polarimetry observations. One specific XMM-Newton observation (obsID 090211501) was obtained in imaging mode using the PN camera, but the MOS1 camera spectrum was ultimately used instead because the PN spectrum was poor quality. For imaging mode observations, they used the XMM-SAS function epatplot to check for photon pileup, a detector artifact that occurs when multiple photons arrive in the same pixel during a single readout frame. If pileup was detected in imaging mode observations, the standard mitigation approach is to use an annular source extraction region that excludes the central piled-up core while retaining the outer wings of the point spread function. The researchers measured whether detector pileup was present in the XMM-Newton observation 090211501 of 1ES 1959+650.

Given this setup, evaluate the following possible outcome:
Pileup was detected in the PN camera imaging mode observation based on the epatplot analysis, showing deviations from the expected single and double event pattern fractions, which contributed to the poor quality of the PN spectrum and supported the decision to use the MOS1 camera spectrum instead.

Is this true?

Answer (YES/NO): NO